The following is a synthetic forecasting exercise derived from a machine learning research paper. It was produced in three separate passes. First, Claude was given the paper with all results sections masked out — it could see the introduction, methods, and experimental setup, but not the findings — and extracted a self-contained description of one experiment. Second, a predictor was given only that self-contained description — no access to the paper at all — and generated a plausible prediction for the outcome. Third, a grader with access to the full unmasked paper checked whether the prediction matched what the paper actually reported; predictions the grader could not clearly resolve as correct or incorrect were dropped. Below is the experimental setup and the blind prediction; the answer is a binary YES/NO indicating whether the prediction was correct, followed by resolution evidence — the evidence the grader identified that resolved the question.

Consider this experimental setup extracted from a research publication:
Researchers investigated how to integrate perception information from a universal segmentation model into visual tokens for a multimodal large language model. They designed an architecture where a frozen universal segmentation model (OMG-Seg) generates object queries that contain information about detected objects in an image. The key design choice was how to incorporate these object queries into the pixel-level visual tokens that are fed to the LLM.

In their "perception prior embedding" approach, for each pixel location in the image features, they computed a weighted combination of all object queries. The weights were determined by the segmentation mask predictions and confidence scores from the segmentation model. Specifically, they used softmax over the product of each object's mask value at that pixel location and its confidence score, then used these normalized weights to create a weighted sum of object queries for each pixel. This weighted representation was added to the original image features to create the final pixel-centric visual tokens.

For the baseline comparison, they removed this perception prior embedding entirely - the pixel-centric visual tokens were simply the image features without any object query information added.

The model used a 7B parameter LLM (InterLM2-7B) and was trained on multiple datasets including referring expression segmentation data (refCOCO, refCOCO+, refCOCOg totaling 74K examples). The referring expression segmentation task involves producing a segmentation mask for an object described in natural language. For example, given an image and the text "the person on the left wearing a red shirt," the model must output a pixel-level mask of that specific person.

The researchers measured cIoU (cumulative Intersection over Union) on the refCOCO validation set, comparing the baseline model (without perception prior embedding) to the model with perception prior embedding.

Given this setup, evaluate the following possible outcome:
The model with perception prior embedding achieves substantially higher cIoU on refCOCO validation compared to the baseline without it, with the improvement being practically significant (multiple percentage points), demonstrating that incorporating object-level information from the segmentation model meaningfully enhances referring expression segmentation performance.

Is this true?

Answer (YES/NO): YES